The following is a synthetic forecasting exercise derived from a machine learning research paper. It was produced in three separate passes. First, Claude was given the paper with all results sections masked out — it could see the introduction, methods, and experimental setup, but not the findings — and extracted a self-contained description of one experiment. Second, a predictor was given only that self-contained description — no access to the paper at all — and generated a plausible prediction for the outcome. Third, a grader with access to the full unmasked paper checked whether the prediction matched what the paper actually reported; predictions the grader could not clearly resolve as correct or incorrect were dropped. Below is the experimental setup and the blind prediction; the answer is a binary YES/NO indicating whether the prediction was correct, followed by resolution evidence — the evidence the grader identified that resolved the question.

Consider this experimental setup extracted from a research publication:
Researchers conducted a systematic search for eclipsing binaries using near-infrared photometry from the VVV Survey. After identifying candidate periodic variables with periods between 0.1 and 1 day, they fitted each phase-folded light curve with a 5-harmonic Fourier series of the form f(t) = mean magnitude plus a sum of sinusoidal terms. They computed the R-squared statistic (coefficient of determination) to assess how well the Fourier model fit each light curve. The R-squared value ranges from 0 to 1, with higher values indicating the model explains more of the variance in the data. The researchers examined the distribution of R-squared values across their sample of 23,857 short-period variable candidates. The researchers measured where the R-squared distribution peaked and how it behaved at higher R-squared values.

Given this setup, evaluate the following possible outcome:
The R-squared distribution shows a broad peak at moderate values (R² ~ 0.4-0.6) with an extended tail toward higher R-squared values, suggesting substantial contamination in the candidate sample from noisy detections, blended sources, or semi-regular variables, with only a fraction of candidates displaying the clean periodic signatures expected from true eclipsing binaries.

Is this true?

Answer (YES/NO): NO